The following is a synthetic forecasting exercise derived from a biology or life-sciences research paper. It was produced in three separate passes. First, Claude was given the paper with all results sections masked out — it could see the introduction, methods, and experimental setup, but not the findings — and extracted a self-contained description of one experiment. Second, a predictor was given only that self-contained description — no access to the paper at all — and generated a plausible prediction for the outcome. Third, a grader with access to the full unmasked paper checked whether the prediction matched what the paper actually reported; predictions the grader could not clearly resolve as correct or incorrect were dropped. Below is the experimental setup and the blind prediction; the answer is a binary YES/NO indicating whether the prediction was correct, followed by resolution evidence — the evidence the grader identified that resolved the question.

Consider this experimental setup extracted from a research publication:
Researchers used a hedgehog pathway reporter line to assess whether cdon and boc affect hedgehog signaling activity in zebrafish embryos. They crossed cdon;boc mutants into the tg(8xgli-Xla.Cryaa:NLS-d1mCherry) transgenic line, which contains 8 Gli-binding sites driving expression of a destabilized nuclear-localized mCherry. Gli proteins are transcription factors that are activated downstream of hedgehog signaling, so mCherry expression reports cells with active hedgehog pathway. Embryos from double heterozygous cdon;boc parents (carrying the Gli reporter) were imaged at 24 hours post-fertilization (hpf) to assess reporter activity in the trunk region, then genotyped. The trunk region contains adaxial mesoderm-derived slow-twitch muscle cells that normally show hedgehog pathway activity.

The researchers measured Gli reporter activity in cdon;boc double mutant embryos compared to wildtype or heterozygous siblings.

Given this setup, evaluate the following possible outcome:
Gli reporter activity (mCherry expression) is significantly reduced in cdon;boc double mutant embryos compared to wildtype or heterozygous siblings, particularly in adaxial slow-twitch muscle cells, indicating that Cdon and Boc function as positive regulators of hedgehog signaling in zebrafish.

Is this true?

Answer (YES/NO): YES